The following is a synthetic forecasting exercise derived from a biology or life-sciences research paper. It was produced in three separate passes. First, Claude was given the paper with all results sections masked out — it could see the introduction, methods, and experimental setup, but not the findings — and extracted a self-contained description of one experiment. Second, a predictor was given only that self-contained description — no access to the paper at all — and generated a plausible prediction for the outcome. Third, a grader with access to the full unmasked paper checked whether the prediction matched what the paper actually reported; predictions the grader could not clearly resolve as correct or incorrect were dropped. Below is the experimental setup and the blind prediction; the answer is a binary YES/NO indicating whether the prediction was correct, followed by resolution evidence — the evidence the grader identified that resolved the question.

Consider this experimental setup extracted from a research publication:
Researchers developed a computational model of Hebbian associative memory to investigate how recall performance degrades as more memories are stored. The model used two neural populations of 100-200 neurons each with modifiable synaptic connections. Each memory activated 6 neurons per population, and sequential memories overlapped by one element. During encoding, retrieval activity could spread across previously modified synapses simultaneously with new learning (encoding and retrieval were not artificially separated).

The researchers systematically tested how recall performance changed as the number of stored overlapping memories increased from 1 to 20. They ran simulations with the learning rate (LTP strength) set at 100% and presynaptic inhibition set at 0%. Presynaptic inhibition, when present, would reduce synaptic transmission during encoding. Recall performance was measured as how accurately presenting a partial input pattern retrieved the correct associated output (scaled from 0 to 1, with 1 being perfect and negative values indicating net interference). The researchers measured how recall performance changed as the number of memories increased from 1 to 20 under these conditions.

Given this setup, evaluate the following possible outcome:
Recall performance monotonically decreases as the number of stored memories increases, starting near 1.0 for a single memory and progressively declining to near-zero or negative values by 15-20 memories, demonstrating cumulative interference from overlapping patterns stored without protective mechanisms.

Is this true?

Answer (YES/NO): NO